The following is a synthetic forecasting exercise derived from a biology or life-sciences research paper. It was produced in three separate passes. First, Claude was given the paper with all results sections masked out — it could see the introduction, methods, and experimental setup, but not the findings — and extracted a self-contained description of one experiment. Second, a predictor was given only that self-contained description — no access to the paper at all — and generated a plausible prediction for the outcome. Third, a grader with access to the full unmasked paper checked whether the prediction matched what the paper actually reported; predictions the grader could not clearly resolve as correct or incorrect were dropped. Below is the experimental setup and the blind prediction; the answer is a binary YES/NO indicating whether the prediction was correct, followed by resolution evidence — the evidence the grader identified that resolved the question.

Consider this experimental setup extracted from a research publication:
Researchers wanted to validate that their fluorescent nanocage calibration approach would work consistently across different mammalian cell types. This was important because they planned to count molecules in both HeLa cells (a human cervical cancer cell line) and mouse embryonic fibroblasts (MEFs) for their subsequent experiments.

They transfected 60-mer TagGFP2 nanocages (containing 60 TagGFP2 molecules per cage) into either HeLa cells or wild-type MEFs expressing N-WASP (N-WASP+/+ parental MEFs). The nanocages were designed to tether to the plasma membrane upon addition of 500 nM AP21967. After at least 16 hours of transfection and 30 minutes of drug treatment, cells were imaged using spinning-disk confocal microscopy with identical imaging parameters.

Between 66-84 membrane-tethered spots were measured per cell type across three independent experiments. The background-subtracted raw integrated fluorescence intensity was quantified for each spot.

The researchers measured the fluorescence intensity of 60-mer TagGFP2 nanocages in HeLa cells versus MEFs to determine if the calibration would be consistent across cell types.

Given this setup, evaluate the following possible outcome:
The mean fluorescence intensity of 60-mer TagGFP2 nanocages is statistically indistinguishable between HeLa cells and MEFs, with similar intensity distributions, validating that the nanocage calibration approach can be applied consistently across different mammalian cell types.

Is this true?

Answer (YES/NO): YES